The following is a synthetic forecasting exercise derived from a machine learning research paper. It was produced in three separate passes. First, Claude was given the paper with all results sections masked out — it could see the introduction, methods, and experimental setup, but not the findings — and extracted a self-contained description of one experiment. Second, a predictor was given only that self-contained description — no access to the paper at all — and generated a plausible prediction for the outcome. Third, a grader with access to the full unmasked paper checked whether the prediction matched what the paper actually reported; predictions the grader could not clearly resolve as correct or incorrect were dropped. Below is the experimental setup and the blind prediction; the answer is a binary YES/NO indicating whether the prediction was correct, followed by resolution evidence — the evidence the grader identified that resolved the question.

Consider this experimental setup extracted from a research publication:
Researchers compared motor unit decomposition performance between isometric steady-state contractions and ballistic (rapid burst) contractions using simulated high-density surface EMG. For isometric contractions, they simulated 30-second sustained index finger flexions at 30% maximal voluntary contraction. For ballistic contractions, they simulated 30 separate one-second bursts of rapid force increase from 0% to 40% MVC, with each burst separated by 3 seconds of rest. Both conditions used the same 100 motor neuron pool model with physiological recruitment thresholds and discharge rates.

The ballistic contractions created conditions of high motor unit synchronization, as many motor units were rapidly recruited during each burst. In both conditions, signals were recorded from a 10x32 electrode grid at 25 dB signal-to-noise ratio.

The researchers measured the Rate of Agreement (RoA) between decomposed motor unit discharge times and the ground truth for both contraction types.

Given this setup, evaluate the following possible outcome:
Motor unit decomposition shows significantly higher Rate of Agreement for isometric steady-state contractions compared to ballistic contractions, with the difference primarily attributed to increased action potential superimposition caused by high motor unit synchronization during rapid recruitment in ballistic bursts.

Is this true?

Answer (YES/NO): NO